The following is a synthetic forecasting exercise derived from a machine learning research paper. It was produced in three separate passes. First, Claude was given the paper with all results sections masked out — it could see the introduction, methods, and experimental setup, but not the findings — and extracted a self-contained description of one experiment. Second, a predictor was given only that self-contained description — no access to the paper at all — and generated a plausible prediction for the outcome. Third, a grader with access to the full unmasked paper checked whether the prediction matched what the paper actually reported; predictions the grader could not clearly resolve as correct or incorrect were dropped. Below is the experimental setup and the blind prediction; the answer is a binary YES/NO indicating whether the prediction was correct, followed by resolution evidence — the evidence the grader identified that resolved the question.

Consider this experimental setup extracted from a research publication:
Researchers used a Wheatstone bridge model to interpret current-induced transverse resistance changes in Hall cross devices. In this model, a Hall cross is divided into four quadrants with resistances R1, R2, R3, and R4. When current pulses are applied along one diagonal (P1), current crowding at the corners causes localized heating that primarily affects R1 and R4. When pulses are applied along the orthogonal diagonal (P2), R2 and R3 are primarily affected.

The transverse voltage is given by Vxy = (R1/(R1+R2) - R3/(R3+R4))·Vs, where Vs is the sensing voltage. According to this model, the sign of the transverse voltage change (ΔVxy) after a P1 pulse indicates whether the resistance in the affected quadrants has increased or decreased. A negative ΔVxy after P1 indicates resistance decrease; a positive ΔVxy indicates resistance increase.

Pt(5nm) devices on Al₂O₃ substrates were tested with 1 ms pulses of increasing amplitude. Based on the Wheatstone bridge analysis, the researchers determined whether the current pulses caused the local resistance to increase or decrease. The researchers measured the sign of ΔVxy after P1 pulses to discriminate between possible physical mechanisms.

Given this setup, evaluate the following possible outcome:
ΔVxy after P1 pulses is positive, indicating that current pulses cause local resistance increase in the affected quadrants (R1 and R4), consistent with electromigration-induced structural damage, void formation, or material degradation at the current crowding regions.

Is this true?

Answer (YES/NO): NO